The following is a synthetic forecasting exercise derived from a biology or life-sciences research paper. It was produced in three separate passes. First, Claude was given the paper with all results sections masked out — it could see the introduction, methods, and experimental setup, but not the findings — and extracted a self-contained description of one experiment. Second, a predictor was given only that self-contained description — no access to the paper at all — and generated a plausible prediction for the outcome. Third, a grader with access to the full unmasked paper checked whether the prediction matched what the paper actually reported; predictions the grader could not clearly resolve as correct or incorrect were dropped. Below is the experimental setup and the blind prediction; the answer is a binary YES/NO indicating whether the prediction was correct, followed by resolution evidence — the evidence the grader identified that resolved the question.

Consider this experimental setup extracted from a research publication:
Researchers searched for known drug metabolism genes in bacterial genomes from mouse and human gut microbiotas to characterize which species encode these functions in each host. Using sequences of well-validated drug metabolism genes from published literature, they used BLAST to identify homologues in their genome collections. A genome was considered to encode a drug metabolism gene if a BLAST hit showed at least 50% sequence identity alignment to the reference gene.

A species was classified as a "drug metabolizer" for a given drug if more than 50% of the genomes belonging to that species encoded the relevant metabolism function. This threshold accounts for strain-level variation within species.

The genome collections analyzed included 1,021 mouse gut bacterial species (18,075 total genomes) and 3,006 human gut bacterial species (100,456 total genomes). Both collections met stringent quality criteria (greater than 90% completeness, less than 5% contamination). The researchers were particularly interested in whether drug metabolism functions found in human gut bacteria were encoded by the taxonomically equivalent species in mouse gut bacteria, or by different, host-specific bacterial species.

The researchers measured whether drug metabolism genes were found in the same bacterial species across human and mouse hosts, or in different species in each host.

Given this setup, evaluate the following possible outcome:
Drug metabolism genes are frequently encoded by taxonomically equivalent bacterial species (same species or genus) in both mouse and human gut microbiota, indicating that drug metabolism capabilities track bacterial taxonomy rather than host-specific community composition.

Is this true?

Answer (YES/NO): NO